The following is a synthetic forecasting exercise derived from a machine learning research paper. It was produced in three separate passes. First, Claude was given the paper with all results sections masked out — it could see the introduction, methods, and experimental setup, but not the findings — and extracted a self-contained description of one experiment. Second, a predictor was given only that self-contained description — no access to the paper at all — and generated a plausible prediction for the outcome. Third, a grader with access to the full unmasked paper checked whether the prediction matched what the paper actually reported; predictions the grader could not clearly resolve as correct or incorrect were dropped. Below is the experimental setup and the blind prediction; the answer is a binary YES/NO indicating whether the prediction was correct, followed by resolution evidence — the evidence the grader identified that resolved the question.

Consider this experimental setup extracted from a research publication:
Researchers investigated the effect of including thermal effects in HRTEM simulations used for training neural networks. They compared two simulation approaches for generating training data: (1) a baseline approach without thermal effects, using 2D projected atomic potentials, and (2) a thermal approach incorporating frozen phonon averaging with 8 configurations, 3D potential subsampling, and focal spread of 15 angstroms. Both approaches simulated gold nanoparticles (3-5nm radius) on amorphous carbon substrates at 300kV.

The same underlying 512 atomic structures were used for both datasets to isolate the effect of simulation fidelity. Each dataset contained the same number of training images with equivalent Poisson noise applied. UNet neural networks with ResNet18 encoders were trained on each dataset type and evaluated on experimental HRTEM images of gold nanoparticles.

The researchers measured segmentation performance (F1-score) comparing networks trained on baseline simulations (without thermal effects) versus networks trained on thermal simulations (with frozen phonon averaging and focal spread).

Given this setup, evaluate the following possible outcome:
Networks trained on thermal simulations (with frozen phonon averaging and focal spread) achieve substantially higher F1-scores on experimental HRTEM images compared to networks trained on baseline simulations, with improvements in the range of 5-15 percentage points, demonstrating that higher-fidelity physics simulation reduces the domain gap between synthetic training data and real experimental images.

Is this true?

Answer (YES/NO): NO